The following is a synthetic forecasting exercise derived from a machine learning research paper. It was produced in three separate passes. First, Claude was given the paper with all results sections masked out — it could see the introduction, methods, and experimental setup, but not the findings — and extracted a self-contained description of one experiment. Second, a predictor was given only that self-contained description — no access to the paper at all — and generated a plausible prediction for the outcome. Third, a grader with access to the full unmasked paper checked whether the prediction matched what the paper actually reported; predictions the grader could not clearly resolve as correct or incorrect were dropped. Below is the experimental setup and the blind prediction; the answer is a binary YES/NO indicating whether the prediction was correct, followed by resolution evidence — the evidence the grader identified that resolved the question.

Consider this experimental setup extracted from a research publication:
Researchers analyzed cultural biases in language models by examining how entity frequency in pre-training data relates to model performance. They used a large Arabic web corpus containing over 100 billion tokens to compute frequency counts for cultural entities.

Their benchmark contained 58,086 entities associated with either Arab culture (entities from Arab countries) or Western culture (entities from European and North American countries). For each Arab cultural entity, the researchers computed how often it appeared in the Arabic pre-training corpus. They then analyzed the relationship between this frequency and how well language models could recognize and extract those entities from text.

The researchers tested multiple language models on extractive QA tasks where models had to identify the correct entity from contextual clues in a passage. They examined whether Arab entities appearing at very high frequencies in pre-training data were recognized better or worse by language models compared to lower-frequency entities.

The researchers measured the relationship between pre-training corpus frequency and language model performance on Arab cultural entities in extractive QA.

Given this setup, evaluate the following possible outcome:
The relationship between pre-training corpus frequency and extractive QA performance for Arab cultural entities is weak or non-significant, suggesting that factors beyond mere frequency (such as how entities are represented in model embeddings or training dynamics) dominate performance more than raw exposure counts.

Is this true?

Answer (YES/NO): NO